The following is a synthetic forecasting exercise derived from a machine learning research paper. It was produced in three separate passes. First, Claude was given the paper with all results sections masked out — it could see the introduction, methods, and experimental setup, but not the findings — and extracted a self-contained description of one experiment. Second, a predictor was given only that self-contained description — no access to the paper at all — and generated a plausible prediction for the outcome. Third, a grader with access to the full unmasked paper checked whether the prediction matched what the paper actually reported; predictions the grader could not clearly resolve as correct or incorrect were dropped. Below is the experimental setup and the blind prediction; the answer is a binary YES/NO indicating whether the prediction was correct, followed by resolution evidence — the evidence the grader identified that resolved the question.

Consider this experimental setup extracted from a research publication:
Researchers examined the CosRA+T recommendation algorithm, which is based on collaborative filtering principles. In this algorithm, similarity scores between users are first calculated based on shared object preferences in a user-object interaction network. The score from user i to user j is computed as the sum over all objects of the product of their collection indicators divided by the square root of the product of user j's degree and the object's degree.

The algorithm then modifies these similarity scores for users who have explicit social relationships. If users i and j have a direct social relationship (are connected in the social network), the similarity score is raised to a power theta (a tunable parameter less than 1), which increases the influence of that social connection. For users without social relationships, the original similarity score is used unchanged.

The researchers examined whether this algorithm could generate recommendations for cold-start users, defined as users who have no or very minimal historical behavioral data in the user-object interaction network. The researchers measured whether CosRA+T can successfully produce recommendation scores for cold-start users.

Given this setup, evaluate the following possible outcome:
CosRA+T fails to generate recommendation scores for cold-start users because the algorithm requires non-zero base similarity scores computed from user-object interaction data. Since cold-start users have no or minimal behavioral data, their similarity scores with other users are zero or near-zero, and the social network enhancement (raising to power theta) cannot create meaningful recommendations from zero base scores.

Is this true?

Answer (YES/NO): YES